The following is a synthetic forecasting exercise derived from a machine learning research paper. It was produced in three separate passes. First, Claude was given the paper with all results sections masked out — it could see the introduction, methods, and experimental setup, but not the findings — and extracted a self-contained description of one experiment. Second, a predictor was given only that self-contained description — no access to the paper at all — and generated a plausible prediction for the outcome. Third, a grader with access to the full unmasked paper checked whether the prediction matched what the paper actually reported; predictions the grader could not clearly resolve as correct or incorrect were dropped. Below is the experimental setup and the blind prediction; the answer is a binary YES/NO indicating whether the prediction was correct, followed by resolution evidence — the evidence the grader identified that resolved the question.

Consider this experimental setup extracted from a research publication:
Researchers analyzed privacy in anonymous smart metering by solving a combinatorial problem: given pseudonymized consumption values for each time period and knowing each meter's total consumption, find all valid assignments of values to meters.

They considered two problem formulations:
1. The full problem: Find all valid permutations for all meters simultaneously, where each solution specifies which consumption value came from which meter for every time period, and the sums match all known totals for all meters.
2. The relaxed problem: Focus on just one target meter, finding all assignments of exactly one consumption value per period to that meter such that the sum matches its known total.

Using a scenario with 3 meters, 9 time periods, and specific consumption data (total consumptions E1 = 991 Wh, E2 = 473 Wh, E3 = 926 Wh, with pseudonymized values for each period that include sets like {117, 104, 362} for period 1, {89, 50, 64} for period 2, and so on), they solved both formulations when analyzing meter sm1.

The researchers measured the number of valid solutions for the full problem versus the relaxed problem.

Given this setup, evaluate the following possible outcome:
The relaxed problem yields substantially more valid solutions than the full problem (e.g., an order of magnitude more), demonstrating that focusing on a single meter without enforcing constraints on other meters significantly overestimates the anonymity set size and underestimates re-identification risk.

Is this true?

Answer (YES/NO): NO